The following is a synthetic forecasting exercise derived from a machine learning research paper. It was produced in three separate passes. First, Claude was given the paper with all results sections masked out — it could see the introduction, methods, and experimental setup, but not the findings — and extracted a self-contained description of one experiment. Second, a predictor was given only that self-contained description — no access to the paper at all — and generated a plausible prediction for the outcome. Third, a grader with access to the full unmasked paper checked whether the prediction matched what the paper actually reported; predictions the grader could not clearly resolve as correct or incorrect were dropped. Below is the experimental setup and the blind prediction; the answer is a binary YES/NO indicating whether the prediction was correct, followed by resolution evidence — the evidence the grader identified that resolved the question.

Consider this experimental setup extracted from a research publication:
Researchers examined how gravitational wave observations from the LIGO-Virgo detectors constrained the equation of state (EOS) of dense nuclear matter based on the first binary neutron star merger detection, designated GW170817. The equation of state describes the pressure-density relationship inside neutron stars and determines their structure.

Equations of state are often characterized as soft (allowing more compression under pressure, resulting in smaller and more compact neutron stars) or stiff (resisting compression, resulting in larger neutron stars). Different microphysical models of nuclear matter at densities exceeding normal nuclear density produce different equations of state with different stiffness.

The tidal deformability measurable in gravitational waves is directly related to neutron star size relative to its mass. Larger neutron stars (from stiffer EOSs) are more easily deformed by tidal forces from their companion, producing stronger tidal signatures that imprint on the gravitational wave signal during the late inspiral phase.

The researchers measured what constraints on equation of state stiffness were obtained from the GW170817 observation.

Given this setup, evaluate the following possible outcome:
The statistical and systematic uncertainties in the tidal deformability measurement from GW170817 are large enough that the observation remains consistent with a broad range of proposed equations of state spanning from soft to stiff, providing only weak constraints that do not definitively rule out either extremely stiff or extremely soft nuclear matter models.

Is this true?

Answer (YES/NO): NO